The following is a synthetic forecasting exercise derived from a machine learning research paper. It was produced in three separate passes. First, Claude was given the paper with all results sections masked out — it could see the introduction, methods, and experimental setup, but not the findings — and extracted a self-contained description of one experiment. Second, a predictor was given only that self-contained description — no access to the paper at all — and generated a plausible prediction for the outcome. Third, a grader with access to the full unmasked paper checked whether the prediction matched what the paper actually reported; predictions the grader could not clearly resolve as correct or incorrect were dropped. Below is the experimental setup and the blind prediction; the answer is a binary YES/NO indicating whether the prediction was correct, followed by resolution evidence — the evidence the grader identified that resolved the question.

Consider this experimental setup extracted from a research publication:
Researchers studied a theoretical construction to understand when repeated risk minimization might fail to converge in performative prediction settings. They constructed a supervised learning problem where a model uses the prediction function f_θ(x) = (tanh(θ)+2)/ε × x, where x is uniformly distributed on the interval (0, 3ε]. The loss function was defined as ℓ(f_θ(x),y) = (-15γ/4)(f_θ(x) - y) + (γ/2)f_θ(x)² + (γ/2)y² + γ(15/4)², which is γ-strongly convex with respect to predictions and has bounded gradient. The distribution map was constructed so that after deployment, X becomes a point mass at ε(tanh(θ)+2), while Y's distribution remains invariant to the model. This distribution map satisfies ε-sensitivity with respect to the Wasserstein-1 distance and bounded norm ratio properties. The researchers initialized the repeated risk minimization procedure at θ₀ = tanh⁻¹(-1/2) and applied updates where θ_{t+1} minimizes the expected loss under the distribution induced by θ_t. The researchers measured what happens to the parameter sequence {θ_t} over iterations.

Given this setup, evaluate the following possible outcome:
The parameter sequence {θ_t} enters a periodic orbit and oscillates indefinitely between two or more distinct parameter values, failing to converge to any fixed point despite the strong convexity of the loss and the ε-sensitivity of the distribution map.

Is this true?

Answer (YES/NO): YES